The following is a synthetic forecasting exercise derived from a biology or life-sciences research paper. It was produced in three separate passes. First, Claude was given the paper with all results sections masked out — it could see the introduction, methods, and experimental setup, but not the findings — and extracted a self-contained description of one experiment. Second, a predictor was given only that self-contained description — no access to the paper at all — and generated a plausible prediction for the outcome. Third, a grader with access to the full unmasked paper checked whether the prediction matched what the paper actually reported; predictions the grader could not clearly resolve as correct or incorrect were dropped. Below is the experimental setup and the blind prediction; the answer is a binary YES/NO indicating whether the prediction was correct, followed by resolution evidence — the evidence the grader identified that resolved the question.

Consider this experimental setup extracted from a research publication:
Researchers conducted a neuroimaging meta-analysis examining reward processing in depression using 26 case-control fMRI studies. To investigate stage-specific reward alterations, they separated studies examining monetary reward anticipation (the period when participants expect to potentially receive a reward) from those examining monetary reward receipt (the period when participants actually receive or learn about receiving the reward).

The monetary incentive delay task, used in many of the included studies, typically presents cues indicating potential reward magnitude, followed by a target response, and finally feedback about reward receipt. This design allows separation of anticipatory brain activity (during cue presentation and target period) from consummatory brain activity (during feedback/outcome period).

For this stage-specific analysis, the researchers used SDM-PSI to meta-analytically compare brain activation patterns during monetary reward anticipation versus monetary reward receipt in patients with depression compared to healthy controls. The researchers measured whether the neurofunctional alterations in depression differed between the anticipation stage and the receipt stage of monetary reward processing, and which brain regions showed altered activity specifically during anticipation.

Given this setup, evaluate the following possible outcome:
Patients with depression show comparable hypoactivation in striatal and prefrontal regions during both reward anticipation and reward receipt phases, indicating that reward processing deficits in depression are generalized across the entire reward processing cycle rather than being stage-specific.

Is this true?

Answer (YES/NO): NO